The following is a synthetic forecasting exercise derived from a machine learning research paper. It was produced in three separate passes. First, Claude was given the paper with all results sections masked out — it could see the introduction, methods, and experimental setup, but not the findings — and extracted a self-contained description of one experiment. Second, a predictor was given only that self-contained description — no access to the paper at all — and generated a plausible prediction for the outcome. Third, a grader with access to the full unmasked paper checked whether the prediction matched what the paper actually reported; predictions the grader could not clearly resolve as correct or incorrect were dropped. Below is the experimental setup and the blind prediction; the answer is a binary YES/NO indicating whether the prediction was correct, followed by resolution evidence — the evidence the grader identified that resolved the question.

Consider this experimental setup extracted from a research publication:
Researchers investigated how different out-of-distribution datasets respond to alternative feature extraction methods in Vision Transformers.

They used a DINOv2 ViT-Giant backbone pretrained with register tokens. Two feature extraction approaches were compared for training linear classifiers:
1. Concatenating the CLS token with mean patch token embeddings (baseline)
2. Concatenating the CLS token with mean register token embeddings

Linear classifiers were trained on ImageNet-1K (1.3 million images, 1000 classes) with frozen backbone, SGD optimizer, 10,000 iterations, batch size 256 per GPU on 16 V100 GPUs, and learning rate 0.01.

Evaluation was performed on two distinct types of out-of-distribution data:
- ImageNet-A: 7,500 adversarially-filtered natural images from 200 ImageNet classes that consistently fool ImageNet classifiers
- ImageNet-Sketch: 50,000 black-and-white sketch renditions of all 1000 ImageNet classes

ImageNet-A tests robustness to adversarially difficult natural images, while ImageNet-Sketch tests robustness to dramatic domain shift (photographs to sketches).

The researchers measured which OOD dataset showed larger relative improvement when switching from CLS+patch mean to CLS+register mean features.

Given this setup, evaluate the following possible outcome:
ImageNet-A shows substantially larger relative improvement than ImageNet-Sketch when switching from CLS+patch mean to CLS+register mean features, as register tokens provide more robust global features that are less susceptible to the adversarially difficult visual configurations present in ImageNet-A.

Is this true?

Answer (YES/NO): YES